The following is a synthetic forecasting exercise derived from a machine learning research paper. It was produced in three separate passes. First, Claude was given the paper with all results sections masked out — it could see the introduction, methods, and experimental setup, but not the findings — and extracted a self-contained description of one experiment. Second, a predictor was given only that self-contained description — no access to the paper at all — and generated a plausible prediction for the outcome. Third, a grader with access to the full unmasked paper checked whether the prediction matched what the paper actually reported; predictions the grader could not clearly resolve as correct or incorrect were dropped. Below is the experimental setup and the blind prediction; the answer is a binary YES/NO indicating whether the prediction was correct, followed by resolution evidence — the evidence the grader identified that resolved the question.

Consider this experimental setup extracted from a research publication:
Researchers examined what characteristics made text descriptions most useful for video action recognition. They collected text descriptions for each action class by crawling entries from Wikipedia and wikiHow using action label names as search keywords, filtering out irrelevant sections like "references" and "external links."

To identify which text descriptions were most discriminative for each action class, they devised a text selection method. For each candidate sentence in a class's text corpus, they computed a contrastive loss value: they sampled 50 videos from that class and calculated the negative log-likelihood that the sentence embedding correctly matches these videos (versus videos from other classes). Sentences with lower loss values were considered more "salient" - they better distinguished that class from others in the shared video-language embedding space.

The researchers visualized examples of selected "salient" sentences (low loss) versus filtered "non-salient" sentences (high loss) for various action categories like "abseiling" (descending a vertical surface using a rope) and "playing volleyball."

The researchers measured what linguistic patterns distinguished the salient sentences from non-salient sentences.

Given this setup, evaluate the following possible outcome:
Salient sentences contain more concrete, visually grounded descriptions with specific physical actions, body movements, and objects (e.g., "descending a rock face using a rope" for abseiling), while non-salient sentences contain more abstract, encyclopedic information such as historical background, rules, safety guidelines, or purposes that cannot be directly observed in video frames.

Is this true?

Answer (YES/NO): NO